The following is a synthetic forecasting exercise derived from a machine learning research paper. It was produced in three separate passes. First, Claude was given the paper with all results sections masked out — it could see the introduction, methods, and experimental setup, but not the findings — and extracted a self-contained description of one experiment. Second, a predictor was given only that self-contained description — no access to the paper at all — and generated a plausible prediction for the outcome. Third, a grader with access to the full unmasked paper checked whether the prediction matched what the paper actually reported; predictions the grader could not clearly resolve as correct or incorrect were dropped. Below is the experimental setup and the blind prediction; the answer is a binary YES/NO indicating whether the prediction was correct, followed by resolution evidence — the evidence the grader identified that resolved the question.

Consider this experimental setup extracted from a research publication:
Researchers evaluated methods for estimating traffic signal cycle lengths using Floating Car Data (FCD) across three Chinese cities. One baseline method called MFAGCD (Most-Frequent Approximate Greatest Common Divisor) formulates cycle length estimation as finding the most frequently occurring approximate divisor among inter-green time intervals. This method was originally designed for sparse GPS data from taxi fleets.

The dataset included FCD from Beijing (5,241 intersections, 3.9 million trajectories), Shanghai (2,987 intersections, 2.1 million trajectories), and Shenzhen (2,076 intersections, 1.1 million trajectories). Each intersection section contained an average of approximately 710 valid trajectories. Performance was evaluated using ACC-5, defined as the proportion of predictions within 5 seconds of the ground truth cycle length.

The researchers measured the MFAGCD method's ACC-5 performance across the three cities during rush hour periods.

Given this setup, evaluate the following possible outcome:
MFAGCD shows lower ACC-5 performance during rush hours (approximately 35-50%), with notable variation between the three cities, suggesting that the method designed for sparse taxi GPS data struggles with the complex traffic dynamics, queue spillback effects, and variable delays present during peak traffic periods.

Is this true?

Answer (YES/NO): NO